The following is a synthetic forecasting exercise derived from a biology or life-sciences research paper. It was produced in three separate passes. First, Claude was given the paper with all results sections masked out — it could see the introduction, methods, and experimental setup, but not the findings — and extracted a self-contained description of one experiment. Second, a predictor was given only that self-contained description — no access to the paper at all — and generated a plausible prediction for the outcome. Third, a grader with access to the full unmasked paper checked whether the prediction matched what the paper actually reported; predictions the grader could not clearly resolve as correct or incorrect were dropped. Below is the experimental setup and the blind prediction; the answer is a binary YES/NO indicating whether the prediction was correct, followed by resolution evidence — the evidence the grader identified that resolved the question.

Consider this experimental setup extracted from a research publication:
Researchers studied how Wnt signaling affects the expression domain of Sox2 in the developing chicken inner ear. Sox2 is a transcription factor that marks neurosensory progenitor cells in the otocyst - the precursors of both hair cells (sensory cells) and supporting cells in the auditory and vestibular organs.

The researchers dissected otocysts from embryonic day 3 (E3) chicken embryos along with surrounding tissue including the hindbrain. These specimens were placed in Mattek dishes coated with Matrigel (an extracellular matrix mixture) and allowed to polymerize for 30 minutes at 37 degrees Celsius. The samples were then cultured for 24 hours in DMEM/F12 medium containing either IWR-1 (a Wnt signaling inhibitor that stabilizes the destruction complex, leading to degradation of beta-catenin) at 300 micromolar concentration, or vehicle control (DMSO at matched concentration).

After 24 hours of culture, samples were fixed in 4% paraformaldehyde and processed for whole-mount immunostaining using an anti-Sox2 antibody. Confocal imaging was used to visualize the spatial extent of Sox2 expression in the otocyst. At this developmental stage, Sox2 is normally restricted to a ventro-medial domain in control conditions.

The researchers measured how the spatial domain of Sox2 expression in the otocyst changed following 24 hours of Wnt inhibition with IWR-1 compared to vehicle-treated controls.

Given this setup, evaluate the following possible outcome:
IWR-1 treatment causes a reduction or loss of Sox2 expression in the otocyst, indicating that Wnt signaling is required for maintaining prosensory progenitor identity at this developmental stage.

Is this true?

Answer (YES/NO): NO